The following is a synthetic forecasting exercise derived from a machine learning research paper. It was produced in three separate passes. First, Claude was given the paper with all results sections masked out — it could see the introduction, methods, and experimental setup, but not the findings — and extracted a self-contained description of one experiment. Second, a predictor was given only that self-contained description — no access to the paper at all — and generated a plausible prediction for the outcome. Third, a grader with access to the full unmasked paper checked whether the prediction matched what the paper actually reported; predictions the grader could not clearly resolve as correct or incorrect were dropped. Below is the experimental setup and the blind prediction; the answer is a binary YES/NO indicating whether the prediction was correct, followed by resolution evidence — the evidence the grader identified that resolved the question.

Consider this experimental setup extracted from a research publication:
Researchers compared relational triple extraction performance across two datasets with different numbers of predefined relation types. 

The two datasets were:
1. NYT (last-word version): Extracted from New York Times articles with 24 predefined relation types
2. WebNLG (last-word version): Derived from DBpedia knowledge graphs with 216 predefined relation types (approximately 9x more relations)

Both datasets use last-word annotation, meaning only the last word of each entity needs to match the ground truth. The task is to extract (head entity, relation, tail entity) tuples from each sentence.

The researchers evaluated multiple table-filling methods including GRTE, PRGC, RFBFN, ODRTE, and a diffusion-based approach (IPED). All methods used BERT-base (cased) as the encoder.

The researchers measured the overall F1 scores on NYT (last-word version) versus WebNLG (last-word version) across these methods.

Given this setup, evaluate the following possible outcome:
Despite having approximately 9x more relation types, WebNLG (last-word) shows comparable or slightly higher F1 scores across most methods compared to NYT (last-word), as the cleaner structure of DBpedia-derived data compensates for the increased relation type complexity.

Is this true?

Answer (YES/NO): YES